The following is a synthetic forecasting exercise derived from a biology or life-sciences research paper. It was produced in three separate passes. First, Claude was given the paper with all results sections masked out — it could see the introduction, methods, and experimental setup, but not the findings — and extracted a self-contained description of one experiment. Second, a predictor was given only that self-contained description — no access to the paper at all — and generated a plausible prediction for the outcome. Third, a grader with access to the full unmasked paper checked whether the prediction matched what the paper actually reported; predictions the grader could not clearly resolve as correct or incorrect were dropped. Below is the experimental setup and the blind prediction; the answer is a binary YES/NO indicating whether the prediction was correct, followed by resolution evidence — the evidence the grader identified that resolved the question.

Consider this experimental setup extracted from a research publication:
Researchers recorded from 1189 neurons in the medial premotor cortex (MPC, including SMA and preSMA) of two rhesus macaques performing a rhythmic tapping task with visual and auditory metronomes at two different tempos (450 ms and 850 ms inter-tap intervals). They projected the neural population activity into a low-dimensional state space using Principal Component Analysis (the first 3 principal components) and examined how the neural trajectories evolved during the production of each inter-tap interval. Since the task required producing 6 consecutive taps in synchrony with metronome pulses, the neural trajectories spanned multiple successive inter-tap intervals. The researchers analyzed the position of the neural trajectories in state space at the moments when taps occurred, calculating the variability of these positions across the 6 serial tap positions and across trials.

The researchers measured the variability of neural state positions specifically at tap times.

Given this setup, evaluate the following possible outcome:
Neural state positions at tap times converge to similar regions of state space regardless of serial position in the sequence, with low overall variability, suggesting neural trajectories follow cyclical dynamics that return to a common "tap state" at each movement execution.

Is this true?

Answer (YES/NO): YES